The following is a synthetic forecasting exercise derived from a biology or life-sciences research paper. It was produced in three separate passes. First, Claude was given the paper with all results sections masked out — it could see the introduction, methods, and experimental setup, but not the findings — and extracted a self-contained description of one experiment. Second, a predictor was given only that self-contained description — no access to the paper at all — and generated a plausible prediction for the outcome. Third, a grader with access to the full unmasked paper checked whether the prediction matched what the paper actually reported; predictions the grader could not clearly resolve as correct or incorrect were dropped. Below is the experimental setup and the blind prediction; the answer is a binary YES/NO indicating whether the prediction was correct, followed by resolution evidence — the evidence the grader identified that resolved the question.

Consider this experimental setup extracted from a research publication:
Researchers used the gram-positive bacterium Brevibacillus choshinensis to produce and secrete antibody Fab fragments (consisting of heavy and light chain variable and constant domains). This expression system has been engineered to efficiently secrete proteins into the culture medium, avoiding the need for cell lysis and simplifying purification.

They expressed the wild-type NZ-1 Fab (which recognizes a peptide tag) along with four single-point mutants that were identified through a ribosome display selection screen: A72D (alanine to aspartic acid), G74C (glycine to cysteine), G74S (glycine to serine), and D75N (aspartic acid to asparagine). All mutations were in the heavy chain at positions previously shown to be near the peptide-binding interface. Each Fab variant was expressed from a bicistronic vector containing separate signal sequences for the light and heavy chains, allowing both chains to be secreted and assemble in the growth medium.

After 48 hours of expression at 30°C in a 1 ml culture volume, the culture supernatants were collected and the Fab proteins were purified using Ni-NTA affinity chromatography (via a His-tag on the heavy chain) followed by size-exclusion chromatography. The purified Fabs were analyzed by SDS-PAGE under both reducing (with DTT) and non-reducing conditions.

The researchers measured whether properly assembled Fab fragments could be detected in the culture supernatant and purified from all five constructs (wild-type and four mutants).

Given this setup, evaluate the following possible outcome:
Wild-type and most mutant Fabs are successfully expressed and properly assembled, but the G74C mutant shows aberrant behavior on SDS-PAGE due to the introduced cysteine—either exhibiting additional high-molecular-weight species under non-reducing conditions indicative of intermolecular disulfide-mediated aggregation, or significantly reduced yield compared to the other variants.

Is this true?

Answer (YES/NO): NO